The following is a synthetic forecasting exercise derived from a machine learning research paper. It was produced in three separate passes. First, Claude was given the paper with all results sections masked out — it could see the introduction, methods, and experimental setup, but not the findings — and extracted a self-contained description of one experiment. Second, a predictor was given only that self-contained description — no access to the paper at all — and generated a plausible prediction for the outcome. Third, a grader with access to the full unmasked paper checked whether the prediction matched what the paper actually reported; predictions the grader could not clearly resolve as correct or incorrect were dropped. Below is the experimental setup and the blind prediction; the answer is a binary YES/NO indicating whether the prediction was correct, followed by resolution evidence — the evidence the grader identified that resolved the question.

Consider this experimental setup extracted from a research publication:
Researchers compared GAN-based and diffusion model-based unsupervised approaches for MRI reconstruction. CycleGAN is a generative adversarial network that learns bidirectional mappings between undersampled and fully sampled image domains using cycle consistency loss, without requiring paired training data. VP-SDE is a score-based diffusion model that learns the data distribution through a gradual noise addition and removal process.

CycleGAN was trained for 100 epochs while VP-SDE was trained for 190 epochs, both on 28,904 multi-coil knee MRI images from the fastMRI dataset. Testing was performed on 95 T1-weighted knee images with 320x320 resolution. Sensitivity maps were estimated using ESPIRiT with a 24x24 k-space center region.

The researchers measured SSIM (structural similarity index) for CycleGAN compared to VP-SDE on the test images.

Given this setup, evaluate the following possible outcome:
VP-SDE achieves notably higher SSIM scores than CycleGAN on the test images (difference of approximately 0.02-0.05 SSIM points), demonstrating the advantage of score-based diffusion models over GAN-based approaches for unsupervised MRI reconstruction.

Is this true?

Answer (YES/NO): NO